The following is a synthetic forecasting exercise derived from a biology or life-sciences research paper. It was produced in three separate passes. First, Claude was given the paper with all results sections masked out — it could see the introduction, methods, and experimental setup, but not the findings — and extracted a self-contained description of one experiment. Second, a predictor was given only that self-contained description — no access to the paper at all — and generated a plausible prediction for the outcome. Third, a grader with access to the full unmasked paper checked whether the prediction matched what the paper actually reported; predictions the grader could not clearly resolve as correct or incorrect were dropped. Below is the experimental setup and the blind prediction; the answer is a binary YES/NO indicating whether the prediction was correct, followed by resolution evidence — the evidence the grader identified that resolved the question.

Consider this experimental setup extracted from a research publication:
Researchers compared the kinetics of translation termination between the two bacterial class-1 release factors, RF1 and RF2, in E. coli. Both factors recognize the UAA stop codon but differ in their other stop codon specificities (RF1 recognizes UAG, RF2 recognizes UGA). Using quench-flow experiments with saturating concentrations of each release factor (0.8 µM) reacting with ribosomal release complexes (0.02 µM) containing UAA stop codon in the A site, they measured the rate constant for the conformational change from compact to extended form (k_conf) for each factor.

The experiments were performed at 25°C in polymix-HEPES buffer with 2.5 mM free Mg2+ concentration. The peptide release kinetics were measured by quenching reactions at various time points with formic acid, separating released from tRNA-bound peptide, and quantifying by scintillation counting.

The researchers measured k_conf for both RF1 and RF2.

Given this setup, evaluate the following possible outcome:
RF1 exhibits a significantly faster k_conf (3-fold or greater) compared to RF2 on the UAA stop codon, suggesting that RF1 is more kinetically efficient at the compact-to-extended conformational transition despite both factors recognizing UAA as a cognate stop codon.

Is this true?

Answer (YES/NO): NO